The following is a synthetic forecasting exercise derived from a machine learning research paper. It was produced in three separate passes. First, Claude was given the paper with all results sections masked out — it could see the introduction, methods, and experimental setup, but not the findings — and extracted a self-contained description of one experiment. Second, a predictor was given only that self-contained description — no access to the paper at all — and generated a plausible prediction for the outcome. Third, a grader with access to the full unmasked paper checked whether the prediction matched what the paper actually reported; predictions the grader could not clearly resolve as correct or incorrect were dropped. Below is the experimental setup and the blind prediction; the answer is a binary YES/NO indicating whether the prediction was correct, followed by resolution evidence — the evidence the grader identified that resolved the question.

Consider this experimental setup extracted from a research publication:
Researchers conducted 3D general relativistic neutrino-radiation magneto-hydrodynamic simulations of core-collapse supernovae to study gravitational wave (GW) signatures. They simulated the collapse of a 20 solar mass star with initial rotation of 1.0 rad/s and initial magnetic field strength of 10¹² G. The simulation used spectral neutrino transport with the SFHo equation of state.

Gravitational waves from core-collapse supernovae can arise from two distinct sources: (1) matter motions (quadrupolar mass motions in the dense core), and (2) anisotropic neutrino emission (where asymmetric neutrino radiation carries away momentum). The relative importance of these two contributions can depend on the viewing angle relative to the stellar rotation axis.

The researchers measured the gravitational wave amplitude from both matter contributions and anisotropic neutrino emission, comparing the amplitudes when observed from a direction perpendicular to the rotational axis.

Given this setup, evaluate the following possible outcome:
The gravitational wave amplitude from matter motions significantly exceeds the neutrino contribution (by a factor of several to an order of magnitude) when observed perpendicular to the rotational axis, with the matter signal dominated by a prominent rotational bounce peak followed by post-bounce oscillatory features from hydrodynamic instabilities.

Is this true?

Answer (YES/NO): NO